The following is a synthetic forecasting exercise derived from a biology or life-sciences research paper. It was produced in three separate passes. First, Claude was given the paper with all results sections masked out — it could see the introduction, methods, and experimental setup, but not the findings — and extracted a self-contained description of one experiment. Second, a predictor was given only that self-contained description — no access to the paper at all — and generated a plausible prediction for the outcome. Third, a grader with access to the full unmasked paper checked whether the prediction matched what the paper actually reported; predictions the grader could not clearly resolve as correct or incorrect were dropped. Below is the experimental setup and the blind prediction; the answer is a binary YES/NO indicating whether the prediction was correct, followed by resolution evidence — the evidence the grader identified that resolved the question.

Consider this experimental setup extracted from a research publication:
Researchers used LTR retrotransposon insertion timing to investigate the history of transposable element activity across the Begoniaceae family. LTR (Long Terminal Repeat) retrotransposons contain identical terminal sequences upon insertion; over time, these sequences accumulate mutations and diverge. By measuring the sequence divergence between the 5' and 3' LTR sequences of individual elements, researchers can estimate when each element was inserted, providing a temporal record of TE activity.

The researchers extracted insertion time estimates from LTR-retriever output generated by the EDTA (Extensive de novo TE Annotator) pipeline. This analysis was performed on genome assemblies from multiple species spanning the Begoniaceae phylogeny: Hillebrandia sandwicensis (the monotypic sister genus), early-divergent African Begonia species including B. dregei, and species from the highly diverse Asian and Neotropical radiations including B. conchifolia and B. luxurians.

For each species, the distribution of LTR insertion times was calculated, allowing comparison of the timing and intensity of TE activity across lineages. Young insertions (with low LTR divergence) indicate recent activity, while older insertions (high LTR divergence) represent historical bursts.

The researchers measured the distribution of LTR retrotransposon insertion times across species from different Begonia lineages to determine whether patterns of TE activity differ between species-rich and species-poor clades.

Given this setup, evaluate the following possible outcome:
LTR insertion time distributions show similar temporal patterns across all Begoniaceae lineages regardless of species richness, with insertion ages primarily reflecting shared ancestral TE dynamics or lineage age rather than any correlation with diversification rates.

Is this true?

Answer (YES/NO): NO